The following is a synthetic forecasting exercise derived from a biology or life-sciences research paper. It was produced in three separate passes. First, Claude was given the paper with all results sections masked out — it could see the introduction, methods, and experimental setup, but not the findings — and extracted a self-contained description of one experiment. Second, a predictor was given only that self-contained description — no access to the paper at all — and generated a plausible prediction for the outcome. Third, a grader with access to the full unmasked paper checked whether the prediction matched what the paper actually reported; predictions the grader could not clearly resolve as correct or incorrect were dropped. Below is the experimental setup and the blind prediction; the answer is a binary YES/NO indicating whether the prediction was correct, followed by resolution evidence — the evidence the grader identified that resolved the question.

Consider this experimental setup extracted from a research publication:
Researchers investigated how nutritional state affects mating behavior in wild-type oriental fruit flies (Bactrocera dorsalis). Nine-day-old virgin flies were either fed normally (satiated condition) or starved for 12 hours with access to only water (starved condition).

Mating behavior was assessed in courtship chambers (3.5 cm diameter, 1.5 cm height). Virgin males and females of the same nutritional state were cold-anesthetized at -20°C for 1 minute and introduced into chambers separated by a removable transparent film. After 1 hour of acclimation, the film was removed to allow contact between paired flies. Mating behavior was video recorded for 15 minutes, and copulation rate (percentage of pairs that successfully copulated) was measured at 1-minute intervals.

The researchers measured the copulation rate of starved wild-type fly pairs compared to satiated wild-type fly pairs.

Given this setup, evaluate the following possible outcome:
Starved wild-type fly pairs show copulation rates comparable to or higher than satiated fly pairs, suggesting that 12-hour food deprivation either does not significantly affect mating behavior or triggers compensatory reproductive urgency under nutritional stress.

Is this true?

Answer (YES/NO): NO